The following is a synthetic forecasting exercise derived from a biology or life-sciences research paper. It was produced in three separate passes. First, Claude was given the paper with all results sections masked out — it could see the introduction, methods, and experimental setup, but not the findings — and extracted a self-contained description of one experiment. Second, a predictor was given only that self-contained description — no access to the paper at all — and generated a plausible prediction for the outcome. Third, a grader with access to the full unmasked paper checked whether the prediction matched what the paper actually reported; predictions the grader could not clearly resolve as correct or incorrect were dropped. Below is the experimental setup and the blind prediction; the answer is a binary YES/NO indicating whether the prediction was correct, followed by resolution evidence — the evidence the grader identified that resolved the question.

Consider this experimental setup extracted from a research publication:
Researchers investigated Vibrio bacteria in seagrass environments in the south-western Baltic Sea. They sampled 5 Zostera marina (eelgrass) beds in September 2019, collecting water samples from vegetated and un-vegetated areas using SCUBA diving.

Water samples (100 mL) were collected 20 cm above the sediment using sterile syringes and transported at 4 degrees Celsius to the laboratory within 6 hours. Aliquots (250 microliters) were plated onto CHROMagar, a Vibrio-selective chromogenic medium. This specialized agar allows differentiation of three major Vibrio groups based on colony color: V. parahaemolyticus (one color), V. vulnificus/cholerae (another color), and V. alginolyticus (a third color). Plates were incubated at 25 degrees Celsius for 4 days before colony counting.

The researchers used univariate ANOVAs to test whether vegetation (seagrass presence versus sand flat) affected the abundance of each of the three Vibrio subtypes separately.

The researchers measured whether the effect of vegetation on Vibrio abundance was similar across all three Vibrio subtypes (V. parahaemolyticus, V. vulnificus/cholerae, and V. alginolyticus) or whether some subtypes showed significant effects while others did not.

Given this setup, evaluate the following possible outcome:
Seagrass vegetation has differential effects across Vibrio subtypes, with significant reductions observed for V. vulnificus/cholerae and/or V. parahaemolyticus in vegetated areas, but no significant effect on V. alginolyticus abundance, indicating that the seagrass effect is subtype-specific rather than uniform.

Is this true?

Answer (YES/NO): NO